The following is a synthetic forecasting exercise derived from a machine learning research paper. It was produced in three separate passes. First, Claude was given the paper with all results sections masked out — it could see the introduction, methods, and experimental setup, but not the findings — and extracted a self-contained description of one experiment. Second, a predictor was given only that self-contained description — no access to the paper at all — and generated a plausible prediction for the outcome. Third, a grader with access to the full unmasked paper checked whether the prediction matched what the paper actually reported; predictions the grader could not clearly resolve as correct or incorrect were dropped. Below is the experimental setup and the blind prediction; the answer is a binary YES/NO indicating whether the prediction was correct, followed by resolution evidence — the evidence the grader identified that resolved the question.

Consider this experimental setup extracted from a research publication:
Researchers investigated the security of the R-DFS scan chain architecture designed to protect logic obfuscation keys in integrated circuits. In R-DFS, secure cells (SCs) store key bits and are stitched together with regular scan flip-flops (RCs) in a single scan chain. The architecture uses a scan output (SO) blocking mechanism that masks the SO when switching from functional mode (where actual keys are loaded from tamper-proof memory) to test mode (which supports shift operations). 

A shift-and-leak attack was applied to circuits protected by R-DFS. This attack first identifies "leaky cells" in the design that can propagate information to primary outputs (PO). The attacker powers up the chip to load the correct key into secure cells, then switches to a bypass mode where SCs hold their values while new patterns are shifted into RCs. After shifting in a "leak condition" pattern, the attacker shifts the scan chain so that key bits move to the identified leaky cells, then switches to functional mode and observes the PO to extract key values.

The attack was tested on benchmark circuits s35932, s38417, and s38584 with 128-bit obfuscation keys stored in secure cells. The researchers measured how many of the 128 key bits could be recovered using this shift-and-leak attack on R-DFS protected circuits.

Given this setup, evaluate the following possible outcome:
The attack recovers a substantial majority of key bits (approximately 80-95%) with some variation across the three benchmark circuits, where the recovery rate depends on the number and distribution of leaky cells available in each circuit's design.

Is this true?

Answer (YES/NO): NO